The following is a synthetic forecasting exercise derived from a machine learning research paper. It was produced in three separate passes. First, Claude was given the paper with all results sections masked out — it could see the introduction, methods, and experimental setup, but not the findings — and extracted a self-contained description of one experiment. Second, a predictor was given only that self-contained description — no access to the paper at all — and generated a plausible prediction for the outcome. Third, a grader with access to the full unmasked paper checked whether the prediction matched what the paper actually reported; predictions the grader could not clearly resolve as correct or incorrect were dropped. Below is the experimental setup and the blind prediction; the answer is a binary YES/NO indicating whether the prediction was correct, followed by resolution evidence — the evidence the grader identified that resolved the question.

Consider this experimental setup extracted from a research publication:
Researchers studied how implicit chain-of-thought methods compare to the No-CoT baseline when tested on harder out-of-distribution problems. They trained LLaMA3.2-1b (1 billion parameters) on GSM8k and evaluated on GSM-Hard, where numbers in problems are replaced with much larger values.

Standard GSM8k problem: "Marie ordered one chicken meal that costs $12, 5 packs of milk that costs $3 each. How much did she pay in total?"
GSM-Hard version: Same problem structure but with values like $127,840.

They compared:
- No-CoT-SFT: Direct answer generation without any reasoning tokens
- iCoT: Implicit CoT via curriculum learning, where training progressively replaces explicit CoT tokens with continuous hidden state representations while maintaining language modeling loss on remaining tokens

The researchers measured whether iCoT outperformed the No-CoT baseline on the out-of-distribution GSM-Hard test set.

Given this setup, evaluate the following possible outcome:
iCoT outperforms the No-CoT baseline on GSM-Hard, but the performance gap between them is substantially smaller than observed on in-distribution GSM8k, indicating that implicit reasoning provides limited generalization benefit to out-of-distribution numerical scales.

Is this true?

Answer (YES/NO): NO